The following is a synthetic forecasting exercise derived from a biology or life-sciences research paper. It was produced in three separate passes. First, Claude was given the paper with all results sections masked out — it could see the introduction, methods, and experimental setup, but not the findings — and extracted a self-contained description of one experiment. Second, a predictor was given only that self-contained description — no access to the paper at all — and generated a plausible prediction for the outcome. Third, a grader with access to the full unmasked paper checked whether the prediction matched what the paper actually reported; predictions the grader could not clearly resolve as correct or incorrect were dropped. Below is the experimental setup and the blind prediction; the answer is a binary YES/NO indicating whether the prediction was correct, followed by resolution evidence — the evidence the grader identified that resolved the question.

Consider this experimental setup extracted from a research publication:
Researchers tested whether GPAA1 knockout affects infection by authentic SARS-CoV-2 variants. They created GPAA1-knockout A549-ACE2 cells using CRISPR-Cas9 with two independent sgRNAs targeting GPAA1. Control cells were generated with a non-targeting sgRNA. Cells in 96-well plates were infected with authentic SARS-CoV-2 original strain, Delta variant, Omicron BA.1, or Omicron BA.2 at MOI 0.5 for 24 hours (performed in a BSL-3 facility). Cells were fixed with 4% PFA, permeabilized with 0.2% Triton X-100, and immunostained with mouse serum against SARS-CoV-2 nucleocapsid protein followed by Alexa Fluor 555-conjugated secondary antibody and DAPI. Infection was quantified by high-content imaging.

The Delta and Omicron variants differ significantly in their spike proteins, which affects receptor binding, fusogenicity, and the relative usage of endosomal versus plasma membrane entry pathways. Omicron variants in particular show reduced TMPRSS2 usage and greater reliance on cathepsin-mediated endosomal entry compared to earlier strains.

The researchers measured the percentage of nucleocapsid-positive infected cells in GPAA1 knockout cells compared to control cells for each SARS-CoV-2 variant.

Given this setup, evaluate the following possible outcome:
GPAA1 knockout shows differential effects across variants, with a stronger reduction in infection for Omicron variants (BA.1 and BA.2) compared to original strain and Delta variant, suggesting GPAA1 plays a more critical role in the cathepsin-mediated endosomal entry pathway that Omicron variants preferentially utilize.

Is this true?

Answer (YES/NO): NO